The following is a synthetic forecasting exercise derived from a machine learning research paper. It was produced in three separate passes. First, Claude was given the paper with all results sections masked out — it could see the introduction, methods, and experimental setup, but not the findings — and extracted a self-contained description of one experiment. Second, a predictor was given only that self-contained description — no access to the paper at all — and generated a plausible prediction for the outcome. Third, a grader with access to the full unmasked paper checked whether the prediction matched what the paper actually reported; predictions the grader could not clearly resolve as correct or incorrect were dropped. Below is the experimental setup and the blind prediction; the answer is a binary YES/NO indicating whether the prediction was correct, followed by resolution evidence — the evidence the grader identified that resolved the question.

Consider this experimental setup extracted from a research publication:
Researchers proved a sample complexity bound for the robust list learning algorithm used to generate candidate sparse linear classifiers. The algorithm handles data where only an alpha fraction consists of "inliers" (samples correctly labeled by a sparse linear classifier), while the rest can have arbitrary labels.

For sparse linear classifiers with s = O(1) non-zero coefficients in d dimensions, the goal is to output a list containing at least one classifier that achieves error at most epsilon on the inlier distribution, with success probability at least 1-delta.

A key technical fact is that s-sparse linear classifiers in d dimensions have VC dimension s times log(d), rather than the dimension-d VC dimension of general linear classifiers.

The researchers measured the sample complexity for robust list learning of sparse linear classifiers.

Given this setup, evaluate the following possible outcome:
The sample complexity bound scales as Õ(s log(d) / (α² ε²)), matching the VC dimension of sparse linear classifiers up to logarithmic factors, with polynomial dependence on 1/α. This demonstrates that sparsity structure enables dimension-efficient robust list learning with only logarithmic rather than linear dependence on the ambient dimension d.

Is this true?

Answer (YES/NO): NO